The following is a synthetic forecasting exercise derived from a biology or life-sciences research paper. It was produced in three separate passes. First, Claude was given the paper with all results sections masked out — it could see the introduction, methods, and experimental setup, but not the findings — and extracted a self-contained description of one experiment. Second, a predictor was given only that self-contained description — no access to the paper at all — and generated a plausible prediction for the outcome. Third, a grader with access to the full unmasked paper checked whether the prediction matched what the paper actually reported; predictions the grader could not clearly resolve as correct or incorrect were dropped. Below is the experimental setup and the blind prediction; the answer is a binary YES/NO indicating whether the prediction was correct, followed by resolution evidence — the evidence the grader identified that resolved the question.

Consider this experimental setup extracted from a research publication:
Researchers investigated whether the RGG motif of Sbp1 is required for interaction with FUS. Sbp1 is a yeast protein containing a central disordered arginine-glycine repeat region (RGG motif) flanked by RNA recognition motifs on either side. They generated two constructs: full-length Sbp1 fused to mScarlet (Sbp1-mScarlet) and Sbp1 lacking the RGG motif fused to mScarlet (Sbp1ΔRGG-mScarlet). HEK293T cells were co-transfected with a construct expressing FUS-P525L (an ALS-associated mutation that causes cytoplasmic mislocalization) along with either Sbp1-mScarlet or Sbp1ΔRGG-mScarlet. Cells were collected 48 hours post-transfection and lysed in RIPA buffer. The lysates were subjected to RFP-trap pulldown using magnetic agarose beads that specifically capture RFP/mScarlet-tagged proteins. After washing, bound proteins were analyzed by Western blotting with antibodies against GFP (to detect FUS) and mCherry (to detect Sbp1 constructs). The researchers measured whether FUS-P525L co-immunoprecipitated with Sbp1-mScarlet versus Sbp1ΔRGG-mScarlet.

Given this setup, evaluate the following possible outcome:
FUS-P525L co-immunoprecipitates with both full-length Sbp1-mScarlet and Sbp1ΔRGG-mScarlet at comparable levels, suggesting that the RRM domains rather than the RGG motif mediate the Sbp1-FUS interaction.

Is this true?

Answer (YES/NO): NO